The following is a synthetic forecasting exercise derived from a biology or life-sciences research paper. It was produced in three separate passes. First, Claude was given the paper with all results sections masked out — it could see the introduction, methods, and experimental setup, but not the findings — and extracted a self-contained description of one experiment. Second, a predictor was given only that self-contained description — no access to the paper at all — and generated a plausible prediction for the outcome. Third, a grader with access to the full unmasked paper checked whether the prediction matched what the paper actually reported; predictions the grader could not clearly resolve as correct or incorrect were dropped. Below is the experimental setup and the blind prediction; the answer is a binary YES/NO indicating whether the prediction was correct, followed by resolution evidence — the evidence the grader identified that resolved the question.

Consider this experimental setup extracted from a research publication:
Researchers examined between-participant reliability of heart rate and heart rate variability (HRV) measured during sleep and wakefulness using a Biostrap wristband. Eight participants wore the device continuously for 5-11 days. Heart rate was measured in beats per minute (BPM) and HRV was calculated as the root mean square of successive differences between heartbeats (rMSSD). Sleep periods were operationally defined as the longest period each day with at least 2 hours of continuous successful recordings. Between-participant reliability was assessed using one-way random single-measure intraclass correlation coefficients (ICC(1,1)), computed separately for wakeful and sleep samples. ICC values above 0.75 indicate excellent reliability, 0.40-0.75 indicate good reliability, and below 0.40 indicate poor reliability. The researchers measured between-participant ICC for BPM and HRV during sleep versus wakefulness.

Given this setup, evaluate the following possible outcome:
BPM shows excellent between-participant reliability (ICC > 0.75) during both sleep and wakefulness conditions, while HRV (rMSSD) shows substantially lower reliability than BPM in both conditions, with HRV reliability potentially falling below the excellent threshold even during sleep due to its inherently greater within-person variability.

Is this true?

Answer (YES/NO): NO